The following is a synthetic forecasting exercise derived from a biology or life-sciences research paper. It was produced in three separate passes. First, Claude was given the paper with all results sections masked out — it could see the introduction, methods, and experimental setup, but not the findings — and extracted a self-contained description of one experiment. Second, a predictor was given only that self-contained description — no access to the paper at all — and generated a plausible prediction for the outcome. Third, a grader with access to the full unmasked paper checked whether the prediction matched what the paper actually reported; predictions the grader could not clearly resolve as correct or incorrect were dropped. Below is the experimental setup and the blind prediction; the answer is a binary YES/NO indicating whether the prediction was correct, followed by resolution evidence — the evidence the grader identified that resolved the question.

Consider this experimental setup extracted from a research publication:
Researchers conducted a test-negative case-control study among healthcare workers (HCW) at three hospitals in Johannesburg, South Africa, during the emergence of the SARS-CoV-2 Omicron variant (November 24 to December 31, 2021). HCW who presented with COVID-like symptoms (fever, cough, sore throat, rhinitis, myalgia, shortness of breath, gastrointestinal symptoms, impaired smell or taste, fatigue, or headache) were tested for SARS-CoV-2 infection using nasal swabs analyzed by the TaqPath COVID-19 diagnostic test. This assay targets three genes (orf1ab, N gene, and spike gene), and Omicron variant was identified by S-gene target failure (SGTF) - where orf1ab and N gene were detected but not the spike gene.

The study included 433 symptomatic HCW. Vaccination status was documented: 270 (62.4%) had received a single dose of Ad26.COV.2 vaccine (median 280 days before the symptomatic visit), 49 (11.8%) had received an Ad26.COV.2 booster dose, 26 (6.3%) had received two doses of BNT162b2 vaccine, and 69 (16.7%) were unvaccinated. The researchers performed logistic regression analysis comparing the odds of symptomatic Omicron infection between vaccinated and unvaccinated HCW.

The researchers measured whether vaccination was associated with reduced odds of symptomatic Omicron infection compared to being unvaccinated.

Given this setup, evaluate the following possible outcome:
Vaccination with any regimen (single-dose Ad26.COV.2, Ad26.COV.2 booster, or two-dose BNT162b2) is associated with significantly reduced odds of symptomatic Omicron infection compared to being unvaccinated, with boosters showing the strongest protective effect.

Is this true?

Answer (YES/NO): NO